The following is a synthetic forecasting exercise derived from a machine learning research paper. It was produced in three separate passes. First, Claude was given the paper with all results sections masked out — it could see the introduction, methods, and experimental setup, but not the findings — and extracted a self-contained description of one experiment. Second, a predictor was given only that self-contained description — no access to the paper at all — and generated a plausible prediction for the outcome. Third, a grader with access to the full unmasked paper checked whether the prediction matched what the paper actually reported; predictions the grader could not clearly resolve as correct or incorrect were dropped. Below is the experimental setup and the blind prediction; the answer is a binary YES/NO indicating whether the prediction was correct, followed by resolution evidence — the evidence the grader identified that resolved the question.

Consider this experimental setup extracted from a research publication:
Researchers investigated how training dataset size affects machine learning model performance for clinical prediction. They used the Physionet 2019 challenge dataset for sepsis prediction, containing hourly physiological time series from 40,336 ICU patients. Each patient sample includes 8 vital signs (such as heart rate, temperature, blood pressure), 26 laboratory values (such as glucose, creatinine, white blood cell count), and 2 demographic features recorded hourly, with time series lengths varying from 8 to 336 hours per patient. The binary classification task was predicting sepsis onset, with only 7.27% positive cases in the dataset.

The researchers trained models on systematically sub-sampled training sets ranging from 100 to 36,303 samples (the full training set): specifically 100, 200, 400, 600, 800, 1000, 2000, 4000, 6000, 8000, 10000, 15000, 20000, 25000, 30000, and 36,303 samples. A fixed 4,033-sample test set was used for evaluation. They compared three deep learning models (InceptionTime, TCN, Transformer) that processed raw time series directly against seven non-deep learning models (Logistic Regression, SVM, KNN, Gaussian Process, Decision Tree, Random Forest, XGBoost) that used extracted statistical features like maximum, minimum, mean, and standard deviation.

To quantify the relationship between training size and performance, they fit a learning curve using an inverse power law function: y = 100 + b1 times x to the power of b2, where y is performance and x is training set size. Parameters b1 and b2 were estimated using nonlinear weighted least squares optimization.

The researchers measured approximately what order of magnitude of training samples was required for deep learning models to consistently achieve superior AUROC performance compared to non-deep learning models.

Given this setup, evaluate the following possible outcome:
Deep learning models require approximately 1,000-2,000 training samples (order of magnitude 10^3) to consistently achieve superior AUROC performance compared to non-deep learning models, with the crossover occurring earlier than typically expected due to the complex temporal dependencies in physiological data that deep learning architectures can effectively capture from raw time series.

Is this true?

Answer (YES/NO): YES